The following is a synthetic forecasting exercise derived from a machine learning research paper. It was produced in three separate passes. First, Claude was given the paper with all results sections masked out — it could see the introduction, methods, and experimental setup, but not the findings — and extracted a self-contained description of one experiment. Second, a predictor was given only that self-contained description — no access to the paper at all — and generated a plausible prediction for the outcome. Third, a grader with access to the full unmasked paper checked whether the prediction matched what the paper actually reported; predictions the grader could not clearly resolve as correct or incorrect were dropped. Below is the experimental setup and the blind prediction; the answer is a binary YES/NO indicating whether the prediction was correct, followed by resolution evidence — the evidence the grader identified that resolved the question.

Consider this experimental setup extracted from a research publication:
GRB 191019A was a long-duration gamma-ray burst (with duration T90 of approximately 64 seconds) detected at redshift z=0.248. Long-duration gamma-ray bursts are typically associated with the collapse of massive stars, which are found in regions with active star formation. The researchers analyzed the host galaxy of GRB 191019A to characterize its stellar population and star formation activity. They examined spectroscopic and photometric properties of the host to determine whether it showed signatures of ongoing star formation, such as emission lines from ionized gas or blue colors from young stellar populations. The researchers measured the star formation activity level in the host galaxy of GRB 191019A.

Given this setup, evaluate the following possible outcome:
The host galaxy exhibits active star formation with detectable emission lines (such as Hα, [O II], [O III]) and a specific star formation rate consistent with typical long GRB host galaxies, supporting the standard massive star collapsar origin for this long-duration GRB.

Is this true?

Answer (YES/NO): NO